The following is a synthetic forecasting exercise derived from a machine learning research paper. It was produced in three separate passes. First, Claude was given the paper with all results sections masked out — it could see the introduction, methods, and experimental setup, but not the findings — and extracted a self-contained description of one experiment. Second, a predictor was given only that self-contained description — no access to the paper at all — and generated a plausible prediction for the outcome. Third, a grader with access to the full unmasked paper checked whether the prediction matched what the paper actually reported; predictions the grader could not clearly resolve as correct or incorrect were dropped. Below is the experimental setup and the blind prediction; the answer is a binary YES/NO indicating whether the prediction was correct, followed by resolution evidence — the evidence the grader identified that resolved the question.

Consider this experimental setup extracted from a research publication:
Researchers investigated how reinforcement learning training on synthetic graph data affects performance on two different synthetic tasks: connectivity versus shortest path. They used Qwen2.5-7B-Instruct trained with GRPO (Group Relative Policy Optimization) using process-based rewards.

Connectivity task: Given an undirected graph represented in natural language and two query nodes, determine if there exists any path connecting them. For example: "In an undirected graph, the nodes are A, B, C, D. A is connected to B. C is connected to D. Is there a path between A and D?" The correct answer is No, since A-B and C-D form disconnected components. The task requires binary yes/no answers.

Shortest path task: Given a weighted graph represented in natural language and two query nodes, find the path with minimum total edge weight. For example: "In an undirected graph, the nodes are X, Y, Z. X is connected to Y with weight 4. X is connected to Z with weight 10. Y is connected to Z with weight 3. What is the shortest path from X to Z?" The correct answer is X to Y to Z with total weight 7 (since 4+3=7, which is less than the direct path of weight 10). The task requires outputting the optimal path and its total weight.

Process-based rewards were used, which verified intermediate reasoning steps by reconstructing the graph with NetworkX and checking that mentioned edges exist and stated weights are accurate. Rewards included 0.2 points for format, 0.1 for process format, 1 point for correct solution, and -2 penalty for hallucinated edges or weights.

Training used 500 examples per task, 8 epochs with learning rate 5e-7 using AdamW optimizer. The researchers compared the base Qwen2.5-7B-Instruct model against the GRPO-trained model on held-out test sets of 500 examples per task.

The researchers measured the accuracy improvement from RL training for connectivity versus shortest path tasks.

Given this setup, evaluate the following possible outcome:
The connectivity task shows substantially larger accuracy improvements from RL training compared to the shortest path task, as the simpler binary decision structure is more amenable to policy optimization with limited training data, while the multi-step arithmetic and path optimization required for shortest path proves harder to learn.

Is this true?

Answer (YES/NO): NO